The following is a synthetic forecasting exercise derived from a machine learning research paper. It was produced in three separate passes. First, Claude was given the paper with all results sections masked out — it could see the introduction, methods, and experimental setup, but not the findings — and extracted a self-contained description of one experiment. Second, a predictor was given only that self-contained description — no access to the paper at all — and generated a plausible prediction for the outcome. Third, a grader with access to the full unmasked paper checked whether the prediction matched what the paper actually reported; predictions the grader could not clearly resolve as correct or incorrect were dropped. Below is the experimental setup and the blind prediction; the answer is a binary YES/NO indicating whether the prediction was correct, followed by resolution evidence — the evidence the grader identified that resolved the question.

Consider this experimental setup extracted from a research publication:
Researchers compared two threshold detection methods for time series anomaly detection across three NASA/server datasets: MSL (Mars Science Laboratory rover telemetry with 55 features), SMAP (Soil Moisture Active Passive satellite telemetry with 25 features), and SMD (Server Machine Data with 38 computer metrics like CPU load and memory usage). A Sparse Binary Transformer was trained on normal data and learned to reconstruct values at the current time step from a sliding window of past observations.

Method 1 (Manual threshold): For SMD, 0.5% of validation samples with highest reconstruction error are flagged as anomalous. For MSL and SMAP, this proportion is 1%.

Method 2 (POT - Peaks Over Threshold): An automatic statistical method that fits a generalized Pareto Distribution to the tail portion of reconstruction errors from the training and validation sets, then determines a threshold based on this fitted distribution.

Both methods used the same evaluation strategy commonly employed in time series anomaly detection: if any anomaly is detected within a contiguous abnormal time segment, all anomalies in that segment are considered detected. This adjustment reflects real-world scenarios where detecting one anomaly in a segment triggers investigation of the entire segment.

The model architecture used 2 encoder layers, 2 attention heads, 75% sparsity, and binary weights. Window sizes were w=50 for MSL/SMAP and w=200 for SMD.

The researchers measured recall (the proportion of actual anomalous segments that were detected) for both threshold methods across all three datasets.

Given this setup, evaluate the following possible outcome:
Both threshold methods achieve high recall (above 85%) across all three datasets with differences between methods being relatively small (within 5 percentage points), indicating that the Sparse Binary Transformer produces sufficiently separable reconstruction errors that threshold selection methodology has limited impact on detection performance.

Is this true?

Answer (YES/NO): YES